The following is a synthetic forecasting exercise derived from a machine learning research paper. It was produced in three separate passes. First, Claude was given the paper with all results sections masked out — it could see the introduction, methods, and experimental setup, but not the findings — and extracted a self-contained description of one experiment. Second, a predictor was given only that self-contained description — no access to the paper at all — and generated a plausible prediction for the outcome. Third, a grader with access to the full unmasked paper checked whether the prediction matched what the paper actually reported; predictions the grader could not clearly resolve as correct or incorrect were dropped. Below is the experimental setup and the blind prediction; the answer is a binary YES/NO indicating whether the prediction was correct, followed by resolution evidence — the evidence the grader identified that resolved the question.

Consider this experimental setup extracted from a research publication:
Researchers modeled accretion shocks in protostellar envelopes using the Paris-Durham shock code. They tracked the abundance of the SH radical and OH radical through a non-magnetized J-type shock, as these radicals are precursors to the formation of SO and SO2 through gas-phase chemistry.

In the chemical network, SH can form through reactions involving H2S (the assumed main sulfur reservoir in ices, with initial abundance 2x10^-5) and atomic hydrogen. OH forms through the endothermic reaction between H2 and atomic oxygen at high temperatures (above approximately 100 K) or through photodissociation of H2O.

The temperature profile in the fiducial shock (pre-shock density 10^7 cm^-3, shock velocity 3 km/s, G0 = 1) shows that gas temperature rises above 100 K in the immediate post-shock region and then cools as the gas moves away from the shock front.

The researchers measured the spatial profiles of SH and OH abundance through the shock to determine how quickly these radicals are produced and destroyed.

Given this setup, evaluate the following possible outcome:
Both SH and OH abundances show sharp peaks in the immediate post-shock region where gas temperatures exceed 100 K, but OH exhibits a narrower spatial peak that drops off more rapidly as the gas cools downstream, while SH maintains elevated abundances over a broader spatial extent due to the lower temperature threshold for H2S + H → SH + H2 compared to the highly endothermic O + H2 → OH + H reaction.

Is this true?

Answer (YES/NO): NO